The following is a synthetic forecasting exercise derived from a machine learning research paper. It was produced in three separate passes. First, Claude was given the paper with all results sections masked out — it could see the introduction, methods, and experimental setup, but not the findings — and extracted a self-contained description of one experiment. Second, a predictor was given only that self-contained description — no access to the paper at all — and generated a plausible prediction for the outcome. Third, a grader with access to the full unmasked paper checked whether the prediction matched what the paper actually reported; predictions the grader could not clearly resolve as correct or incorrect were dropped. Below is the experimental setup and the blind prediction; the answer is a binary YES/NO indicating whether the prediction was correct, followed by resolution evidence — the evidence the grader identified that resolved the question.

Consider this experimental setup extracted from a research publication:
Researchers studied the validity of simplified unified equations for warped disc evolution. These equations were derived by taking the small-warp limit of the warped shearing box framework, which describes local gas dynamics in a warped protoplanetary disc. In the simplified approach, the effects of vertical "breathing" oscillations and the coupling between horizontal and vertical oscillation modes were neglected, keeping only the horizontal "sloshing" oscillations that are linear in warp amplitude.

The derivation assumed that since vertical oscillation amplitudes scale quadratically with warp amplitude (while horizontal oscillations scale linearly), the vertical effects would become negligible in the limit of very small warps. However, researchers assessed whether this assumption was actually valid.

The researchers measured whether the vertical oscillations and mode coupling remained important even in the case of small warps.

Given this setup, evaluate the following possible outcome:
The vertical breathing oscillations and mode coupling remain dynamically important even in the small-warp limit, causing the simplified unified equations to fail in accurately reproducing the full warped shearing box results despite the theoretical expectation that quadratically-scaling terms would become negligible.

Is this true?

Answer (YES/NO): YES